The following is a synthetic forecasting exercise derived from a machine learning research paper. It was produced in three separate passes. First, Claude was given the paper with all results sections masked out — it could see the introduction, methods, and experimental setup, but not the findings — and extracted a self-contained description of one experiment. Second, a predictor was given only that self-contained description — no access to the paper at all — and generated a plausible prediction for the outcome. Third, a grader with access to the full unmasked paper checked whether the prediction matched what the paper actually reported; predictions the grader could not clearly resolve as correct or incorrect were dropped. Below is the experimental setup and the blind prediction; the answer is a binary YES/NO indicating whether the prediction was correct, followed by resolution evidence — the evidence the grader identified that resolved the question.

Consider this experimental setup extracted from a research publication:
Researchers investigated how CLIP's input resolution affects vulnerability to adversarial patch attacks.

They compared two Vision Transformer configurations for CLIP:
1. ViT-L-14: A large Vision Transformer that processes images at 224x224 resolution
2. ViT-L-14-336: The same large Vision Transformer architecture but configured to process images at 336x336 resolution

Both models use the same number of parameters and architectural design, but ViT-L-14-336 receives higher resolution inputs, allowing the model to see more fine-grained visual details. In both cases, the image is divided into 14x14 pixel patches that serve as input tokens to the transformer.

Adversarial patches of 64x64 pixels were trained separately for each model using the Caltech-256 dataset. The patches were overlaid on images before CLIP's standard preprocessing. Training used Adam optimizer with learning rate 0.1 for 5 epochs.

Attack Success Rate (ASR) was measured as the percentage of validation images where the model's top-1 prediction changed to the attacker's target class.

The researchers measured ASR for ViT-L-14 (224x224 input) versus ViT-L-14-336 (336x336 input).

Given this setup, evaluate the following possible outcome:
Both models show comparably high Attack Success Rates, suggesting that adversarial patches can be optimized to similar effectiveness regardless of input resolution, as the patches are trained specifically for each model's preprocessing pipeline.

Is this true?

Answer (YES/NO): YES